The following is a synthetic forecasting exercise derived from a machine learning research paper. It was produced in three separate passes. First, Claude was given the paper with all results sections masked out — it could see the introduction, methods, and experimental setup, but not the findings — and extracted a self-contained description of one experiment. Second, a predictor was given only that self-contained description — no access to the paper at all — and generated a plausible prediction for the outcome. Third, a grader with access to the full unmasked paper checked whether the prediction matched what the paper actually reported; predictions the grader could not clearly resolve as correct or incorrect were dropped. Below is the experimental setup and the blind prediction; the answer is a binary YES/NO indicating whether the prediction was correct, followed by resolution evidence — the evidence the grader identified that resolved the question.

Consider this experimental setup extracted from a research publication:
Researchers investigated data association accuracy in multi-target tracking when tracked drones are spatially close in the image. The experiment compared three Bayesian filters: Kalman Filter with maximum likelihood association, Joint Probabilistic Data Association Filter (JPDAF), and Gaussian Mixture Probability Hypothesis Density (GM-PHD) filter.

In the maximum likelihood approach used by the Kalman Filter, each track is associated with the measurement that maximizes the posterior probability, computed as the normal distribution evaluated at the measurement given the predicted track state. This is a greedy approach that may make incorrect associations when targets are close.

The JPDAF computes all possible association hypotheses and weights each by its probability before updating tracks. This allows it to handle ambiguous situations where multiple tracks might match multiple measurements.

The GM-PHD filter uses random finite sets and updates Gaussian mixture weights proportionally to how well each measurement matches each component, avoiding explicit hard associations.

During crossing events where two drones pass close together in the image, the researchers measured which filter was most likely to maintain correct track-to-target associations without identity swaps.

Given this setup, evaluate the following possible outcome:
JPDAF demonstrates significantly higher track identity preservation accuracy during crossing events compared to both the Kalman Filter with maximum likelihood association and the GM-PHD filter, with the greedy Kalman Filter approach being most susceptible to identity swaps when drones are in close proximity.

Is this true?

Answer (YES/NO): NO